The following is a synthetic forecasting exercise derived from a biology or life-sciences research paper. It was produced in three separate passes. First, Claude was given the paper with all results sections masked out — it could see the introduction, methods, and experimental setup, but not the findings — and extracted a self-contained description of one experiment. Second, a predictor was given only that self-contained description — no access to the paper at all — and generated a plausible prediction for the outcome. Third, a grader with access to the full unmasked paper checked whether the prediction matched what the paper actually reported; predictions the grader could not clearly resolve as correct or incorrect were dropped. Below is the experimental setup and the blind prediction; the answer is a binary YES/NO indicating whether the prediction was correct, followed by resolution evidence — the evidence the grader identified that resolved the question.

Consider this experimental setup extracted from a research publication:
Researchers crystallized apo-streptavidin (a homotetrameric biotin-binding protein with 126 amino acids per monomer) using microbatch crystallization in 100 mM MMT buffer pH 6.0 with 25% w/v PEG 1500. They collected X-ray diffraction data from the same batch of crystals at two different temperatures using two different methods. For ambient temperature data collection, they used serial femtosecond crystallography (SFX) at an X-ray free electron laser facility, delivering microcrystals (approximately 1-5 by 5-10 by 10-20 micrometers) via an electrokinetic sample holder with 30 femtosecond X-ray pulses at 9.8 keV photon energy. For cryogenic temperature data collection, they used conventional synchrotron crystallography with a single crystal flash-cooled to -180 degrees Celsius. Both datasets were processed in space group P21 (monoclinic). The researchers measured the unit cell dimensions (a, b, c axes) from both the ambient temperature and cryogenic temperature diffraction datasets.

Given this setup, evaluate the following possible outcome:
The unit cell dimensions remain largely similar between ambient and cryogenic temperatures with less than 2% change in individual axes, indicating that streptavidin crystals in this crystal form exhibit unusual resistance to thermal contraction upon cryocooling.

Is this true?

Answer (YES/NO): NO